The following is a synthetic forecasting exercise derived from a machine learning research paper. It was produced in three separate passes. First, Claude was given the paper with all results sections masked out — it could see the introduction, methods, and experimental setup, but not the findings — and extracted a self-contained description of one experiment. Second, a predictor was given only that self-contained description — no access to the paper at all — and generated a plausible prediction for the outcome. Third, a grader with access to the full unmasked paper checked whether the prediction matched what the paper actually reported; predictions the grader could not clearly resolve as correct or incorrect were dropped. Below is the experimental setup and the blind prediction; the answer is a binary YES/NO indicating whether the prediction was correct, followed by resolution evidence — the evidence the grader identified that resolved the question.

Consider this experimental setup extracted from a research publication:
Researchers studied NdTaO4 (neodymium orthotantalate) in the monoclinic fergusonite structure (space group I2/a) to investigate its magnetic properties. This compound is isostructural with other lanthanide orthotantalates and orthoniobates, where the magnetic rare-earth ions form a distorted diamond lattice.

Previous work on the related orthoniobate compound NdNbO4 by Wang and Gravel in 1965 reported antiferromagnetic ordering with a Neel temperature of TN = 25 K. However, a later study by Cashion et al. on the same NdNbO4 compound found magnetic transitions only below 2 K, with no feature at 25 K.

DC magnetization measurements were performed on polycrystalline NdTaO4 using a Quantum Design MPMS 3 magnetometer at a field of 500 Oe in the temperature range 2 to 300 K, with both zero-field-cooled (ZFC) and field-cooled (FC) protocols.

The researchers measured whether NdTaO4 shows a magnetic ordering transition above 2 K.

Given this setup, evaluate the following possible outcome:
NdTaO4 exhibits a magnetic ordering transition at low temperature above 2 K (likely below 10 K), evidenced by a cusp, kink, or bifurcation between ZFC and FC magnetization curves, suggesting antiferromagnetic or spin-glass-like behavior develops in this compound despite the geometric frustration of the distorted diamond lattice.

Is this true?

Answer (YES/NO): NO